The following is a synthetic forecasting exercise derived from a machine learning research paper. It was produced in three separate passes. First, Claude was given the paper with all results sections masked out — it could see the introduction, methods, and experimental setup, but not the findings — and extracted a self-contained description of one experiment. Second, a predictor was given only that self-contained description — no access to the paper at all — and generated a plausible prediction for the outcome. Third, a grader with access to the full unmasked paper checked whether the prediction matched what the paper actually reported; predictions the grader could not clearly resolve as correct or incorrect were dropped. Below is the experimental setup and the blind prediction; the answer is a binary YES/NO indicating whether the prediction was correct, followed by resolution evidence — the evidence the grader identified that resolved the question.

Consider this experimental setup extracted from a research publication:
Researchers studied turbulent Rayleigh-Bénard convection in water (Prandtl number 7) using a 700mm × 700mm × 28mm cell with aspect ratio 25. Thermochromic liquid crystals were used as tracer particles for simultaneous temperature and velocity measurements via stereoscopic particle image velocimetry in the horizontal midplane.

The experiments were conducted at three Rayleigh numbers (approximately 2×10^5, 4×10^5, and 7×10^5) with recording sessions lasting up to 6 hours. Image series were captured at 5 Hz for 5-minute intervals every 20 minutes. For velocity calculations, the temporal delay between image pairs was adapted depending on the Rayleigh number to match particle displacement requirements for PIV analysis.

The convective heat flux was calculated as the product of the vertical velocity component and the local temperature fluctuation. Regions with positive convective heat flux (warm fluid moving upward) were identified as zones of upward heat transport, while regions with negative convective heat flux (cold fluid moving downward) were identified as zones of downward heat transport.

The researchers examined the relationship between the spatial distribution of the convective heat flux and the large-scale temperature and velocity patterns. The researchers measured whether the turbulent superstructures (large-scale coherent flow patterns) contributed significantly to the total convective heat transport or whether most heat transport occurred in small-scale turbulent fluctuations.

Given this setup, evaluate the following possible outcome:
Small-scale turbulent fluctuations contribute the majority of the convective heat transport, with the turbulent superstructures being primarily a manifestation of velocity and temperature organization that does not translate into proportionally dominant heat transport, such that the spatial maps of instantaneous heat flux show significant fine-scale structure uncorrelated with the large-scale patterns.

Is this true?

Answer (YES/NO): NO